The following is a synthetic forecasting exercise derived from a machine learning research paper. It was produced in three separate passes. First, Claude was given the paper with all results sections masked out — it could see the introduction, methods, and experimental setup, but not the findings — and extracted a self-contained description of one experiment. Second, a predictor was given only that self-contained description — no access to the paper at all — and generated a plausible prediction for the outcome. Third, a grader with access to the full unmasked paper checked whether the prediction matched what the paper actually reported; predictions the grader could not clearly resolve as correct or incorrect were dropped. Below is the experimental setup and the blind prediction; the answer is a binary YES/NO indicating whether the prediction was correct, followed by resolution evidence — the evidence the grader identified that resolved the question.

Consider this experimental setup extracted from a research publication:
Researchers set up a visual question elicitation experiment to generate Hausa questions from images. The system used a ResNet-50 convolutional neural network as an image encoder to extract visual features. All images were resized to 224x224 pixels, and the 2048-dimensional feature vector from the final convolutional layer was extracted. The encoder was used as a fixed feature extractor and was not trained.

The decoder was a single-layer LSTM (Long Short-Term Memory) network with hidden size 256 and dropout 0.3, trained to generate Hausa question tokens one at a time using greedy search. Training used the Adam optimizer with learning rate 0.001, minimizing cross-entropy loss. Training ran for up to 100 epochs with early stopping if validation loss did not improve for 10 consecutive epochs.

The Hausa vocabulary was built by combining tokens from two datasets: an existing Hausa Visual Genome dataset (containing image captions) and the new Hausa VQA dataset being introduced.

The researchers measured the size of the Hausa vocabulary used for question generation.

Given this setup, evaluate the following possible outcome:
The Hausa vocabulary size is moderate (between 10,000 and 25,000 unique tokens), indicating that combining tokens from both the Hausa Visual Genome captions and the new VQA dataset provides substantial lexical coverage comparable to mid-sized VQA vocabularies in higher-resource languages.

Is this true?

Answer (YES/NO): NO